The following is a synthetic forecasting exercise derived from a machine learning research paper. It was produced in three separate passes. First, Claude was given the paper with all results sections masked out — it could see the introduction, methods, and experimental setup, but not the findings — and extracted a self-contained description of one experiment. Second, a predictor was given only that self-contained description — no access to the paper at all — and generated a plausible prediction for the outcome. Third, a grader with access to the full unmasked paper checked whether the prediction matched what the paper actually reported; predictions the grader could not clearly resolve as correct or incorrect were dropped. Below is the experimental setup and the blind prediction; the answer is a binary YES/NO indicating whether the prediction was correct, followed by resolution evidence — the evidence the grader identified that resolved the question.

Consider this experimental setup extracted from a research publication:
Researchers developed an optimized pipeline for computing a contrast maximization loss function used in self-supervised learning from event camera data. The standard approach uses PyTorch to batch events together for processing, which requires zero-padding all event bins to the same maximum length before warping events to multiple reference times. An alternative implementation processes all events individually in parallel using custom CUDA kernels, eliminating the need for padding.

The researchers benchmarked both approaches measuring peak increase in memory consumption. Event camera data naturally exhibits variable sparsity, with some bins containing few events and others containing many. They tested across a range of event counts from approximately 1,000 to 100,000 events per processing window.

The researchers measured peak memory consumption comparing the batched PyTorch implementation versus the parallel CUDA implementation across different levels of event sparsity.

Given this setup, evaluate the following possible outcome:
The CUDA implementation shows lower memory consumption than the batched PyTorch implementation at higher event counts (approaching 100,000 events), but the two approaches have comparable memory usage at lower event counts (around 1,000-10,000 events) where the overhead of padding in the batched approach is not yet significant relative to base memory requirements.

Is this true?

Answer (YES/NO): NO